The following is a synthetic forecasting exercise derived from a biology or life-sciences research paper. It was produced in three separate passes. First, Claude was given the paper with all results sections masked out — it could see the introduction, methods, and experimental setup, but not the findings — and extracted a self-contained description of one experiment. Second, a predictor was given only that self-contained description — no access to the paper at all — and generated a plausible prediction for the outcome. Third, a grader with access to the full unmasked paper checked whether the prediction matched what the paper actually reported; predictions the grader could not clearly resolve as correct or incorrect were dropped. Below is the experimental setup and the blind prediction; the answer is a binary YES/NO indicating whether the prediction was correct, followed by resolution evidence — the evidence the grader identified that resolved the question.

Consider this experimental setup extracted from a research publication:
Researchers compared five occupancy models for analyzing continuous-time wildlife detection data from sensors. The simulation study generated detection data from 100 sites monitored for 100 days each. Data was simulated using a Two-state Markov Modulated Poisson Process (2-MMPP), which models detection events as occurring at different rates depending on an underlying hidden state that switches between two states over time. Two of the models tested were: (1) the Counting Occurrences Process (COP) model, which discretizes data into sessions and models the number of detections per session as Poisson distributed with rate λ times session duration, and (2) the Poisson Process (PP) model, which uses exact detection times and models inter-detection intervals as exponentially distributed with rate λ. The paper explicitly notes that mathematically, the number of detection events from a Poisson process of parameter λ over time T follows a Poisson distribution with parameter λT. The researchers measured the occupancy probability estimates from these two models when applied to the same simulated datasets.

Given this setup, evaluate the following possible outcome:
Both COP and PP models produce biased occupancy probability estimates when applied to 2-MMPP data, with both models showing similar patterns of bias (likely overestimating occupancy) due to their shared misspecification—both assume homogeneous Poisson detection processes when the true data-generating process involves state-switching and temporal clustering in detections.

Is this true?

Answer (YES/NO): NO